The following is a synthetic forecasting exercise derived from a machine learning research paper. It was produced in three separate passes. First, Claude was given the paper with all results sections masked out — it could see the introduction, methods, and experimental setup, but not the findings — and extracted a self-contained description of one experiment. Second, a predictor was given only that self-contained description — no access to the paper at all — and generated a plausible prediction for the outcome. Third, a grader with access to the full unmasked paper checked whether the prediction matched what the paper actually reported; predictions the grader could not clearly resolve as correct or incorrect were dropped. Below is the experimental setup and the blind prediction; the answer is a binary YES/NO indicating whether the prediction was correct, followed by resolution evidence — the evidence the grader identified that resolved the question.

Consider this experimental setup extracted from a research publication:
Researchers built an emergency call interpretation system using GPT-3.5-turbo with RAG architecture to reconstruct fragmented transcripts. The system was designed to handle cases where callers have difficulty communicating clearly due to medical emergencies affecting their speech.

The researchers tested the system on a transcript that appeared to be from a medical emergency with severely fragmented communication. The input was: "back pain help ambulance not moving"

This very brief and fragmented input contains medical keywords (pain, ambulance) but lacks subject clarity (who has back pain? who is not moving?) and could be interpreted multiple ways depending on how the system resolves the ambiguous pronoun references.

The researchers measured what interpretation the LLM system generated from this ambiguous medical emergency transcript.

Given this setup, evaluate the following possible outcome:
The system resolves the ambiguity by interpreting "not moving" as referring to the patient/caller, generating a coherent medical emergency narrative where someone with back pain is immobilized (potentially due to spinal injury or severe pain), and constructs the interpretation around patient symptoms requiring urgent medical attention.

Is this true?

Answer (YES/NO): NO